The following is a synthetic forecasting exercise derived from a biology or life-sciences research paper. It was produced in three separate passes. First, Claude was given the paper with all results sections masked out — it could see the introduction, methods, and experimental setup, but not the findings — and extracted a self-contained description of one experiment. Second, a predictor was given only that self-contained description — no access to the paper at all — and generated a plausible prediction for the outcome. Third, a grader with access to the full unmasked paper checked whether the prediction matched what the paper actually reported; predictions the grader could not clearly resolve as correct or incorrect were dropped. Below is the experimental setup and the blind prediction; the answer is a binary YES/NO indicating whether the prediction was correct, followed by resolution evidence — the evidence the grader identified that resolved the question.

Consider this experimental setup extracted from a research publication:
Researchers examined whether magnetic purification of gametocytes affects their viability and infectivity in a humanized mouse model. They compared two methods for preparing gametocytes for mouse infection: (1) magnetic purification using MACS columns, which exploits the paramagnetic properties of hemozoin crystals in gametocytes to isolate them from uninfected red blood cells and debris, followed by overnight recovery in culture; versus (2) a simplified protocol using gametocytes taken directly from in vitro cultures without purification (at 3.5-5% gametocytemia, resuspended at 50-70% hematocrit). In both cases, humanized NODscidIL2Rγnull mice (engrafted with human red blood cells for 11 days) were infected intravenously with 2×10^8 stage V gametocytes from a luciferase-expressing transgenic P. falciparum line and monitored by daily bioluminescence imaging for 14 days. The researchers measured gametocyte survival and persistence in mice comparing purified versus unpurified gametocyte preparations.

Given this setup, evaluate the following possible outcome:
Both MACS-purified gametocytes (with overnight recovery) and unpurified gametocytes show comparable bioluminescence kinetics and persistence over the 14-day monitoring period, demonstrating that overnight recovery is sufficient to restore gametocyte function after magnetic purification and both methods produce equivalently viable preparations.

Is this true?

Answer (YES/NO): NO